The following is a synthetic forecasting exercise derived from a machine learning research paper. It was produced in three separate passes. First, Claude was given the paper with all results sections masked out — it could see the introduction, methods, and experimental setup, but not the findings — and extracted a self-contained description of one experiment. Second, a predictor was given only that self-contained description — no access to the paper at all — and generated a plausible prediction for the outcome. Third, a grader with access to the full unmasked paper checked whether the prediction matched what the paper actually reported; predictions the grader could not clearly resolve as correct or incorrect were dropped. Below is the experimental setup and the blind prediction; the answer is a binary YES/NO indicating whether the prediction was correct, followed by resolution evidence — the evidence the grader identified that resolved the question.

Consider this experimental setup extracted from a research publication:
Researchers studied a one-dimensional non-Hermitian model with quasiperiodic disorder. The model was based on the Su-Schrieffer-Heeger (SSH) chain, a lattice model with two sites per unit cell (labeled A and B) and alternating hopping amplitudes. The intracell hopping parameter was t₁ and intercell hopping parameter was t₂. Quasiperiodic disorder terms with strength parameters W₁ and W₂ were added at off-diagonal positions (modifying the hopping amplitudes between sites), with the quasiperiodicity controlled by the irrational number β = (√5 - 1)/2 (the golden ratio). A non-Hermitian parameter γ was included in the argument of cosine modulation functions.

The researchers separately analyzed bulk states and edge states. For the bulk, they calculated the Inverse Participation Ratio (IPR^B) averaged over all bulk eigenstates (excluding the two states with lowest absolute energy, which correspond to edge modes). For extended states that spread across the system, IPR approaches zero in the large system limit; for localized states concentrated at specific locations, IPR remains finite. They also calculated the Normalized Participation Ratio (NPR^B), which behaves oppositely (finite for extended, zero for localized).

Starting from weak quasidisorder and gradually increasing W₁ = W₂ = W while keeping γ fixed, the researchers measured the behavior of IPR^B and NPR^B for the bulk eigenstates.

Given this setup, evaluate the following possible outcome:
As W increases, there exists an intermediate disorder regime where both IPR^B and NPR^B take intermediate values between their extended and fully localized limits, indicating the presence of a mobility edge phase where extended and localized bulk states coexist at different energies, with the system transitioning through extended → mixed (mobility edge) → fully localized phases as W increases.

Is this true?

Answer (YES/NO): YES